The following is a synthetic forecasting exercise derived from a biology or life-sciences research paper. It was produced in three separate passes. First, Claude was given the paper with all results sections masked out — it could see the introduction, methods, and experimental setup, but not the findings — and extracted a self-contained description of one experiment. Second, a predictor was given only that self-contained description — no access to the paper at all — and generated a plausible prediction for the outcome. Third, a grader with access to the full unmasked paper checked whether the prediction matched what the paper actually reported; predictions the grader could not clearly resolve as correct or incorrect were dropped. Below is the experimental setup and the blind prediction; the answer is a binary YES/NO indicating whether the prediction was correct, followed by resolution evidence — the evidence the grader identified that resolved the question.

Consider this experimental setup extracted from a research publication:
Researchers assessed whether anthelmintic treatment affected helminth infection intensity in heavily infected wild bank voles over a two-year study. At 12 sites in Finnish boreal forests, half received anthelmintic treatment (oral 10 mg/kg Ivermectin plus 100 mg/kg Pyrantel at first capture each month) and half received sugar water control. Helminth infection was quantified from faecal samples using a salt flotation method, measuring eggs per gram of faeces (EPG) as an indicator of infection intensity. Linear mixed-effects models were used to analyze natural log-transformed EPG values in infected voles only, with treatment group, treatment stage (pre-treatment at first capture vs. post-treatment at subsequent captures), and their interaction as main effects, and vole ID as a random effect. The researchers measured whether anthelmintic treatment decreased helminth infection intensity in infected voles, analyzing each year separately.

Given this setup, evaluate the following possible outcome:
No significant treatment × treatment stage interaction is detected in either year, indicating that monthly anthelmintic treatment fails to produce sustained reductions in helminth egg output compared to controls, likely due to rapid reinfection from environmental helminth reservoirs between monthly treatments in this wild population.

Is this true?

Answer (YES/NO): NO